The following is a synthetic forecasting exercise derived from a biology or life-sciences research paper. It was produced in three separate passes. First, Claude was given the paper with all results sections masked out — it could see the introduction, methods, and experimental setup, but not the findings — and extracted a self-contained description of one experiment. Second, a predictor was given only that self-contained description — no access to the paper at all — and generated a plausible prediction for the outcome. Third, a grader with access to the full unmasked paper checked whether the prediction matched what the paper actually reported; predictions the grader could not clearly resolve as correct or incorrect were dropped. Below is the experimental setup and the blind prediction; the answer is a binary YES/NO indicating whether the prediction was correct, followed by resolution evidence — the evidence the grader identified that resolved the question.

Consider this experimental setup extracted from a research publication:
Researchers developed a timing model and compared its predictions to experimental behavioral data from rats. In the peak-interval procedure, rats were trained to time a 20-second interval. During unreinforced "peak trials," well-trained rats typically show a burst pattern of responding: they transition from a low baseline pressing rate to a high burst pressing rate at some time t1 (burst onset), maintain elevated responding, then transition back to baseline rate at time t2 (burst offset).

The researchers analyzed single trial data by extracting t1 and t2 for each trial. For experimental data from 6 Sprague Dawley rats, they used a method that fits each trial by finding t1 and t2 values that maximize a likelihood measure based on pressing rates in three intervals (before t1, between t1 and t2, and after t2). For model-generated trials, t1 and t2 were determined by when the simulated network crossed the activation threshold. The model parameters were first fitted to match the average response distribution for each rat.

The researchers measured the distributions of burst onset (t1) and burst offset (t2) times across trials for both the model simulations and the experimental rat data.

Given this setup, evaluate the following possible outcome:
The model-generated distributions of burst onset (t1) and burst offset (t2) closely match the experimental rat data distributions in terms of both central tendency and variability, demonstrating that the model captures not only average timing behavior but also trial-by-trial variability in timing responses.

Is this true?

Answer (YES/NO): NO